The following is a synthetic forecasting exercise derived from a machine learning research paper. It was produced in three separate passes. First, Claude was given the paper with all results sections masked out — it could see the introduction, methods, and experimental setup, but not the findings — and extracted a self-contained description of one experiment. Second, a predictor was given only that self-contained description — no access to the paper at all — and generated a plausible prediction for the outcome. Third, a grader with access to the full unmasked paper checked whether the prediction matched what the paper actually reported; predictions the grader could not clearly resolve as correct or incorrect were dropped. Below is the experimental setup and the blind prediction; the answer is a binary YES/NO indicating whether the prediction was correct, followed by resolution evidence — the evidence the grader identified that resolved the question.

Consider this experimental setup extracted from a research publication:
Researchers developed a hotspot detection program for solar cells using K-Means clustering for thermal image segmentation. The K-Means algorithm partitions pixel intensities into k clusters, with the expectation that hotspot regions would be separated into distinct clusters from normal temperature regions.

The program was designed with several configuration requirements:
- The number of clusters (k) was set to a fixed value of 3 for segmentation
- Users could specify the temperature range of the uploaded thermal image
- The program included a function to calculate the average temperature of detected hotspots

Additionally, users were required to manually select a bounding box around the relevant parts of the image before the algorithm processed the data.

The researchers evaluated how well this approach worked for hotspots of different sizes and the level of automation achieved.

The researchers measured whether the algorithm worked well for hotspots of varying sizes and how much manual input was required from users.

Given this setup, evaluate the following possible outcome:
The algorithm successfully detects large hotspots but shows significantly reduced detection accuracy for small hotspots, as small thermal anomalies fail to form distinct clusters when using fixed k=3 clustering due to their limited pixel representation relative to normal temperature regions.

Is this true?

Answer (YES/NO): NO